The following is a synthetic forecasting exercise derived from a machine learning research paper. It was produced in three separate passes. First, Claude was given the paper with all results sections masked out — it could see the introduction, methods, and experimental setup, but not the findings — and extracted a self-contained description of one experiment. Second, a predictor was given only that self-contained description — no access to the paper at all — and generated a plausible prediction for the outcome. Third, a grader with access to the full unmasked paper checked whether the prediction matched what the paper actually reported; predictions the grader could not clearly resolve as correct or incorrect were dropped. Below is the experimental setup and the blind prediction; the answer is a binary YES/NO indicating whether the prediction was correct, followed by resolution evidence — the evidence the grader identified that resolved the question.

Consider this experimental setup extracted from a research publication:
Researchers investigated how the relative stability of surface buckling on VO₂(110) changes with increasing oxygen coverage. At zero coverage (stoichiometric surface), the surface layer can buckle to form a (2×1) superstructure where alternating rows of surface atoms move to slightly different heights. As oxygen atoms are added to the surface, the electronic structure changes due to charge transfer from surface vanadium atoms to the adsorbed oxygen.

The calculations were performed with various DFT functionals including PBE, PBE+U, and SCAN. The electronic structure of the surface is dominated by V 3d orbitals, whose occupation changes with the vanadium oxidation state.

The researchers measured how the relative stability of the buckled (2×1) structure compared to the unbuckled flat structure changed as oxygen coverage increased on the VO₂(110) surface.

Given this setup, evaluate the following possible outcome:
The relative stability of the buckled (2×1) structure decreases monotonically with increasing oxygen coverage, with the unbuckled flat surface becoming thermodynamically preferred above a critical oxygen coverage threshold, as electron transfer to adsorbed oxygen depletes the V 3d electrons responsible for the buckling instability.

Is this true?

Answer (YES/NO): NO